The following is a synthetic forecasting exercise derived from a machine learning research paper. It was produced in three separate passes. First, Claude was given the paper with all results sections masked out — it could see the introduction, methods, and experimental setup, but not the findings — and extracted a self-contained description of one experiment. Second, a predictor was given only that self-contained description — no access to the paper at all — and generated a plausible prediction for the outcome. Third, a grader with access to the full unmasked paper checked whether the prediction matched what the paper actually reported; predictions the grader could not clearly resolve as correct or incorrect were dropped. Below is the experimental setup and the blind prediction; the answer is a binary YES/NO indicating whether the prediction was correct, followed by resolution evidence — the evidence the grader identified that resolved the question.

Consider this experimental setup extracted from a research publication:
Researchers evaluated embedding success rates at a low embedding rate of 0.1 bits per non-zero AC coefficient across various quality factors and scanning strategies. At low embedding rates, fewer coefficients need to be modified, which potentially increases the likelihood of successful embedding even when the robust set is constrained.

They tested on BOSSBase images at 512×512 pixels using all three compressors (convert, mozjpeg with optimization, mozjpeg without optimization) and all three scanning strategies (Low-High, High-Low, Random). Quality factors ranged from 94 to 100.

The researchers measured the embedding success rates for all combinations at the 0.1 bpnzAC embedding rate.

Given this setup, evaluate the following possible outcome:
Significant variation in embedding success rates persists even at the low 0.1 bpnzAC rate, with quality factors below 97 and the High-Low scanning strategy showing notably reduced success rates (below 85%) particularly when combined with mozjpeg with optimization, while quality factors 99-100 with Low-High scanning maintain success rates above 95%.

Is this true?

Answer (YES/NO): NO